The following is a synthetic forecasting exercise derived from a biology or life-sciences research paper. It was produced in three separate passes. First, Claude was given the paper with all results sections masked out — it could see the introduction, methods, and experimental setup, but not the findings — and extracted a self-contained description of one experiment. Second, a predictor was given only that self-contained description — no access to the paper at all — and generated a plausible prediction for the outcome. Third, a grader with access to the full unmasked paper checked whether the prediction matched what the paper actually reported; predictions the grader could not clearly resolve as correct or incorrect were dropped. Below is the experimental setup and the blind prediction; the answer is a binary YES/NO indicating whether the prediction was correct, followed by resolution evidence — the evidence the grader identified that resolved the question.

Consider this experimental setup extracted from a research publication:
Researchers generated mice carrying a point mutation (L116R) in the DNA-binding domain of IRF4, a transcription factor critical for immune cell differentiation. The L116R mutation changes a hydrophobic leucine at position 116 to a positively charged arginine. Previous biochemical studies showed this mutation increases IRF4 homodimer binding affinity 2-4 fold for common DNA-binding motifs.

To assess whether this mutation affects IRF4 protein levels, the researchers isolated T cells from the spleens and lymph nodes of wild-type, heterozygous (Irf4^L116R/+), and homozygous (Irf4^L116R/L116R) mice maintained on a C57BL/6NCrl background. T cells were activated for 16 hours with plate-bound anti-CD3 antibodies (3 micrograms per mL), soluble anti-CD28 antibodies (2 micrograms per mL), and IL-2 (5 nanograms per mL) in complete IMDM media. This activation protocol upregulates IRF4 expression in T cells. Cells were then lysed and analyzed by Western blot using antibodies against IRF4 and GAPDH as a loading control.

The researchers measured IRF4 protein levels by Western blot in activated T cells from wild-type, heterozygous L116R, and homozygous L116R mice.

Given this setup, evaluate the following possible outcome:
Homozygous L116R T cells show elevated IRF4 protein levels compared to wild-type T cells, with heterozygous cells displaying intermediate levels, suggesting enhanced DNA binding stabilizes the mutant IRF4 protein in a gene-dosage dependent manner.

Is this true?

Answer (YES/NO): NO